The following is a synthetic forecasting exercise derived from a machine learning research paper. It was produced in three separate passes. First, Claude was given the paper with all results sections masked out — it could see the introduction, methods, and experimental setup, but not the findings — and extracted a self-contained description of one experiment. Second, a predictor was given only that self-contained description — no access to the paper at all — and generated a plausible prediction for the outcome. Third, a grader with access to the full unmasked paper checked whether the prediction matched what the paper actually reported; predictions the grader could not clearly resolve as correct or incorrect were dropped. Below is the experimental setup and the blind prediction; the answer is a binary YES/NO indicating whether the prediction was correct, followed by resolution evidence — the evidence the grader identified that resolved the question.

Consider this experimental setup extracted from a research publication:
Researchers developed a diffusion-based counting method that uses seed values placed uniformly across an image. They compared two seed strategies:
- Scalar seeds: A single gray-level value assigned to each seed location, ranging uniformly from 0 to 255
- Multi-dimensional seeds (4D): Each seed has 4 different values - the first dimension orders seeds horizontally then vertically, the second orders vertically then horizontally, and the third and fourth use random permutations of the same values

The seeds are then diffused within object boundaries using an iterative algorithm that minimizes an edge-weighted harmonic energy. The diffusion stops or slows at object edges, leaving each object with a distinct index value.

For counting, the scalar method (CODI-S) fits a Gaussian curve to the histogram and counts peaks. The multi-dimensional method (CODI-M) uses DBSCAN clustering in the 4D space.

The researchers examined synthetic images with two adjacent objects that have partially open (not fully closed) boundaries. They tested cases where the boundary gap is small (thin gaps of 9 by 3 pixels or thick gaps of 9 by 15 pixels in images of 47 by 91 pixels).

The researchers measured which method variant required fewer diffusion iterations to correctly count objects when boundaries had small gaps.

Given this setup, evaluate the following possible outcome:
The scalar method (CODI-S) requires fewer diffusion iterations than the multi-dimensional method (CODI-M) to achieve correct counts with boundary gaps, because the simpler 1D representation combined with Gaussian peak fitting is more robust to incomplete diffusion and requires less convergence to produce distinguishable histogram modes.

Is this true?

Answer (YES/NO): NO